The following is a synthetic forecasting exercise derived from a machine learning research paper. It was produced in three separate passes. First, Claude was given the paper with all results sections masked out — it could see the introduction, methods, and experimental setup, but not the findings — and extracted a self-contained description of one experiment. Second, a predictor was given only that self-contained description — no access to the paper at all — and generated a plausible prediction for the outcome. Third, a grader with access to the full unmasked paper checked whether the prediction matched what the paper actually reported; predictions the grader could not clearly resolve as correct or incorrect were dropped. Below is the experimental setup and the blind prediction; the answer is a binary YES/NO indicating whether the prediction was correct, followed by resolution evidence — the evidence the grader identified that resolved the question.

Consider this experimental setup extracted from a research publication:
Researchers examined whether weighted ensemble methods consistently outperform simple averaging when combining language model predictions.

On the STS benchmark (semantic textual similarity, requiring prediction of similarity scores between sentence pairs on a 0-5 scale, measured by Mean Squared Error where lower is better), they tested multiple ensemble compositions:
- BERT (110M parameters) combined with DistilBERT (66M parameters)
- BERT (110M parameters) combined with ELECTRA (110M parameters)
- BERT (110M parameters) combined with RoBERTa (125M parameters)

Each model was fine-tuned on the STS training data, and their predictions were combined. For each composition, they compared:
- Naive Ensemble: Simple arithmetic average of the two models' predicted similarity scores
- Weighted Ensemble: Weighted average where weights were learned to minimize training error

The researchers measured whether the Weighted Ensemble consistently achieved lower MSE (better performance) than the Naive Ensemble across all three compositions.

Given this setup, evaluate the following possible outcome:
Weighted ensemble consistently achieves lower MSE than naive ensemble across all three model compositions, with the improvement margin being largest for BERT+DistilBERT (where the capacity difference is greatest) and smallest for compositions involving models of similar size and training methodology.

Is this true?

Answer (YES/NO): NO